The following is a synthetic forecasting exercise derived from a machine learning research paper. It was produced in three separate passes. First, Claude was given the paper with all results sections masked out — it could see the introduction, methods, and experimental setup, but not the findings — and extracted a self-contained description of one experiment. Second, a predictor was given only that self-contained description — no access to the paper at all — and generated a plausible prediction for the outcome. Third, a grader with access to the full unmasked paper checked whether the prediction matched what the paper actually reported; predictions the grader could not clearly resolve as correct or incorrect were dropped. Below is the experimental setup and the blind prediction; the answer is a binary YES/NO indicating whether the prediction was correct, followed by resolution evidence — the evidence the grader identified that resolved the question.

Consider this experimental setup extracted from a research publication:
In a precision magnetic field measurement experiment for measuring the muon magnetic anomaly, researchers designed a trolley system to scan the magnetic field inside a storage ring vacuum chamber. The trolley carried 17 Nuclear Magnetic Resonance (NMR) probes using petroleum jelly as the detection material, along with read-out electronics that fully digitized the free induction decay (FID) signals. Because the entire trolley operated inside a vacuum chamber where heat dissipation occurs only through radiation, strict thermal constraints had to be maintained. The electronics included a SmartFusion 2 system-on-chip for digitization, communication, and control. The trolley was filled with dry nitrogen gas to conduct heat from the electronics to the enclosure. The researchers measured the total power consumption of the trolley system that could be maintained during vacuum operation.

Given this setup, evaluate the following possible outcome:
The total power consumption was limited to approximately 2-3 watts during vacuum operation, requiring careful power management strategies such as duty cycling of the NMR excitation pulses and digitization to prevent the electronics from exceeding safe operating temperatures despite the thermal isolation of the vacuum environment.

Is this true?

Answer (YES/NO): NO